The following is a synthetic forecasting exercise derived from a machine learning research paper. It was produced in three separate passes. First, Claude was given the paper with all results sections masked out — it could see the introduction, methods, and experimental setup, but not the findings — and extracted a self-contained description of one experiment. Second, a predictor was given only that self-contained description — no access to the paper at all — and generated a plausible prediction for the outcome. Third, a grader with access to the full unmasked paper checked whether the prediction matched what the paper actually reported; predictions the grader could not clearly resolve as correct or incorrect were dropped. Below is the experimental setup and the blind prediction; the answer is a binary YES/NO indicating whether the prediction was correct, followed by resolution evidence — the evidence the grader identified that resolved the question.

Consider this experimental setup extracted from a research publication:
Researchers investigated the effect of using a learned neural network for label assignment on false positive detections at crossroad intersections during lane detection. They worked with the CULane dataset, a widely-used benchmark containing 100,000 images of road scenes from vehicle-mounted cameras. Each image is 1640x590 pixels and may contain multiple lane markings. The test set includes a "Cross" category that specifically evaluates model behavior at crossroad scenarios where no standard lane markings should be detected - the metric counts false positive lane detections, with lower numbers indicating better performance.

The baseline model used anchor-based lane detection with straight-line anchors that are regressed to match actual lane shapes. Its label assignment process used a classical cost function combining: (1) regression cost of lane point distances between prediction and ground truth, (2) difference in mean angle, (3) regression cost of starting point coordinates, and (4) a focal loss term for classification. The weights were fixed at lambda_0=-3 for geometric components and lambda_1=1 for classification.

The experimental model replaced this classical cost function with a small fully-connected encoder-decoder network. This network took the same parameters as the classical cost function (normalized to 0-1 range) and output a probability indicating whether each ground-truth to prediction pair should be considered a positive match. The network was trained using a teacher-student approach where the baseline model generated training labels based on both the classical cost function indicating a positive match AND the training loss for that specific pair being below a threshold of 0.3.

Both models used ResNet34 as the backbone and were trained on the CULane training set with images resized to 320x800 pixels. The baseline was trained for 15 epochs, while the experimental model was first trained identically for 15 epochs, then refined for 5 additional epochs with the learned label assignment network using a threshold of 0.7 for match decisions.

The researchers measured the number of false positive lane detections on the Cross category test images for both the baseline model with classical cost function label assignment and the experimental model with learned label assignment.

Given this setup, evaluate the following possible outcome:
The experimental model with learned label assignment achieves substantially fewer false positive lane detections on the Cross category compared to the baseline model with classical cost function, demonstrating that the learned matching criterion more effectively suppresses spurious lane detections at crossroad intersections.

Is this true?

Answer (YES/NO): NO